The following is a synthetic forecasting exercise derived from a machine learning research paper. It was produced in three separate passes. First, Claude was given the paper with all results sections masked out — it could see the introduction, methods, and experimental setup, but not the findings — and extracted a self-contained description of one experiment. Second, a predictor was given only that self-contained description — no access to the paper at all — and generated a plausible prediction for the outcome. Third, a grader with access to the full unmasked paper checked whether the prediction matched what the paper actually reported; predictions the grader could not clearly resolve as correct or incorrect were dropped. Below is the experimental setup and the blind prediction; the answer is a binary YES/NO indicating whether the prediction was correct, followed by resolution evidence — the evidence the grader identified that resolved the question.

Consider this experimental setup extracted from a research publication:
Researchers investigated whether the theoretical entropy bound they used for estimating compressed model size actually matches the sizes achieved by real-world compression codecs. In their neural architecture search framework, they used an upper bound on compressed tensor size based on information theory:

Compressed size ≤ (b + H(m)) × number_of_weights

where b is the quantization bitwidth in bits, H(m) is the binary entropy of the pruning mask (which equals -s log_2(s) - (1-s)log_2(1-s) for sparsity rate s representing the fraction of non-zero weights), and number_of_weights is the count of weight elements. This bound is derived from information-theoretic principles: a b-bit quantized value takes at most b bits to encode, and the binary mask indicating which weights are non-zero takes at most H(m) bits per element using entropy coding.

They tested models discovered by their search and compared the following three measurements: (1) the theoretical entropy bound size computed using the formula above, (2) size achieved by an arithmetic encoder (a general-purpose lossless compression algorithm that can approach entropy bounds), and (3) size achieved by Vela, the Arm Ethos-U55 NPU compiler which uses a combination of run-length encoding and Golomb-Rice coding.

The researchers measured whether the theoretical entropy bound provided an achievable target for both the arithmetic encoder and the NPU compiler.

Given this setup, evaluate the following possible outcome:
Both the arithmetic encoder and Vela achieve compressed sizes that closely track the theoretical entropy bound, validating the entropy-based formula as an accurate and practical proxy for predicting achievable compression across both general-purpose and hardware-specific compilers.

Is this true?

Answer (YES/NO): NO